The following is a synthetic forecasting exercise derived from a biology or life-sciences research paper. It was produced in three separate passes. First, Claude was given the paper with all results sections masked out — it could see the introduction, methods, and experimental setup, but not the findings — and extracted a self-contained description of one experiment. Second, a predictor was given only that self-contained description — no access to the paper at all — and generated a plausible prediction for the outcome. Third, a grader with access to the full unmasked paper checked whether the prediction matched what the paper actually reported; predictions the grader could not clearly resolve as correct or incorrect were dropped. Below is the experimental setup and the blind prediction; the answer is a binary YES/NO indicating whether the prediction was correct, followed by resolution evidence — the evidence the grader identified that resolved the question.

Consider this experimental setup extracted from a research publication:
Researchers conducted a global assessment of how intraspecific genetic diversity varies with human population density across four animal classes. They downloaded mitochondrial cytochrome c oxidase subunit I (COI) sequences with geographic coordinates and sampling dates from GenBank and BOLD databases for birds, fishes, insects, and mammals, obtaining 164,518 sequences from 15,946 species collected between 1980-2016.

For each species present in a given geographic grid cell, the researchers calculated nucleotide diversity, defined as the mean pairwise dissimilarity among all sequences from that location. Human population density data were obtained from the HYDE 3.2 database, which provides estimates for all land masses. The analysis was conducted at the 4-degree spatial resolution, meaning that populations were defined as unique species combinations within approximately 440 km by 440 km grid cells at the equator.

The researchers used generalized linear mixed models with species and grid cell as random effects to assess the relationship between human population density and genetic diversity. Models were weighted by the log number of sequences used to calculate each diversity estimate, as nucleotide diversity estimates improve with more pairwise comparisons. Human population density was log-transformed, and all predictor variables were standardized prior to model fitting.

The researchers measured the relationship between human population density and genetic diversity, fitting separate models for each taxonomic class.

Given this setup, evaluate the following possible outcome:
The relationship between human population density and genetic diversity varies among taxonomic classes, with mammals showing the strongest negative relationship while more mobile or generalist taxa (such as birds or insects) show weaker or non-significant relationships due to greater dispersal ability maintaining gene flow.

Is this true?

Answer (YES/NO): NO